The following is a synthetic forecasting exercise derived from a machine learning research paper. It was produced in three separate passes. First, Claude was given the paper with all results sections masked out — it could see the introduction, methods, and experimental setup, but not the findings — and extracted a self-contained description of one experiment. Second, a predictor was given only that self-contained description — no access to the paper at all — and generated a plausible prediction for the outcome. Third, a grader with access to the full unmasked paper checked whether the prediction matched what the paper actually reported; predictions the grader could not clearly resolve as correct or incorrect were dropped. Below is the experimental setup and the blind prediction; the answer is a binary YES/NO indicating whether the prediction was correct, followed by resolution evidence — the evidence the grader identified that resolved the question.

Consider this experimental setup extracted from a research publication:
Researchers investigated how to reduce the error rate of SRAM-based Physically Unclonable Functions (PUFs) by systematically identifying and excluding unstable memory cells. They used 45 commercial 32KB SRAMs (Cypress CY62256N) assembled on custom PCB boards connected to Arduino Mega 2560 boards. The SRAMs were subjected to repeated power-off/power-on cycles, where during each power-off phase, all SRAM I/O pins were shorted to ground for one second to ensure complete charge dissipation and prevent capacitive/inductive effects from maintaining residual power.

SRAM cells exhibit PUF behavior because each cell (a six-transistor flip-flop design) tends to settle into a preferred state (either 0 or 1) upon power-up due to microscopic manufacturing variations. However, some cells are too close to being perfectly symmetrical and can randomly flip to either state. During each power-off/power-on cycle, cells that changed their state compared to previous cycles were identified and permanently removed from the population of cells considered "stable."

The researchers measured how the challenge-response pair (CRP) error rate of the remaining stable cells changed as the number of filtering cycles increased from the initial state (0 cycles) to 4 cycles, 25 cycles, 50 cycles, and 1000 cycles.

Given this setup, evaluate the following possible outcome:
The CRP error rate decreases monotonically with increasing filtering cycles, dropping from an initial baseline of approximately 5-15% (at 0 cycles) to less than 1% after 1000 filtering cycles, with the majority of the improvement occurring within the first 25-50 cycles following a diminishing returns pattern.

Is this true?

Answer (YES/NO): NO